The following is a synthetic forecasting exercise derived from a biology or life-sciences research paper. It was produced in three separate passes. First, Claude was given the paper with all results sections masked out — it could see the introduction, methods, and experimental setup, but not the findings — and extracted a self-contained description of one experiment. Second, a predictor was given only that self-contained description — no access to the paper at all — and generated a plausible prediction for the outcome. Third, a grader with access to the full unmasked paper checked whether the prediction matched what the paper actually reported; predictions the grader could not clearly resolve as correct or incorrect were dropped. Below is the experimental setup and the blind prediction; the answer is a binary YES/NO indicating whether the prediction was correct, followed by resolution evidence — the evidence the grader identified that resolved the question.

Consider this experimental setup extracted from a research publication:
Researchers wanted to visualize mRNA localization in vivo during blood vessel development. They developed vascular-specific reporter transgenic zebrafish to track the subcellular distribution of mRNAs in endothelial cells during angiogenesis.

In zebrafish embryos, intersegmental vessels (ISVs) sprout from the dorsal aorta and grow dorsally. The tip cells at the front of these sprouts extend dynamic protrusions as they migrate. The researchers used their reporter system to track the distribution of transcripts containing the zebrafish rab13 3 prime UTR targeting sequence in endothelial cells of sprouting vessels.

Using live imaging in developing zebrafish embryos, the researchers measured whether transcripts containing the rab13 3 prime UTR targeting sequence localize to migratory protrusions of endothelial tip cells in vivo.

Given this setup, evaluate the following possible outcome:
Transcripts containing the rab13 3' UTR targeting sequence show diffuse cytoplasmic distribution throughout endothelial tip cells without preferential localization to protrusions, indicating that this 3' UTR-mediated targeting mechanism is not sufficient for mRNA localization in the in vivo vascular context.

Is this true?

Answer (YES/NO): NO